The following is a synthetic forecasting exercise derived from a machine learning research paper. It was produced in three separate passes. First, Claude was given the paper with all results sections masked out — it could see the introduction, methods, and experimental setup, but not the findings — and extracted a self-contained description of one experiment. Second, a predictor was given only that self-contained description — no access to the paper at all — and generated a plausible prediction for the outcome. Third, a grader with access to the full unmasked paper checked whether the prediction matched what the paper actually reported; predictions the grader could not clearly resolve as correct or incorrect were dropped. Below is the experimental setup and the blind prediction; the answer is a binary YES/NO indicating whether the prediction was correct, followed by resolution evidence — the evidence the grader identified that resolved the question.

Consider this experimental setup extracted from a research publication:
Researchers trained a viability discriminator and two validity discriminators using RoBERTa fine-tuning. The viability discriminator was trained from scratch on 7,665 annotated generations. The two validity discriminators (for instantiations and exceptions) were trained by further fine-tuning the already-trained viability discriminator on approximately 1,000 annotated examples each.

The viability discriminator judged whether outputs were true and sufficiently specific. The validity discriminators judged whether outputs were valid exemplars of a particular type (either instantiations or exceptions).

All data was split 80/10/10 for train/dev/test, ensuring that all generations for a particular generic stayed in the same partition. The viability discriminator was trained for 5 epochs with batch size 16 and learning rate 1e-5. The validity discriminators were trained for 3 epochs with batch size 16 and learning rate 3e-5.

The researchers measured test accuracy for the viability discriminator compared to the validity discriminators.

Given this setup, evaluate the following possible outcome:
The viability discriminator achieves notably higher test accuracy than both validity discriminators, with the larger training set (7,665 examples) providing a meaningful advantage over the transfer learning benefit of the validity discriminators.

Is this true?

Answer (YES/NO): NO